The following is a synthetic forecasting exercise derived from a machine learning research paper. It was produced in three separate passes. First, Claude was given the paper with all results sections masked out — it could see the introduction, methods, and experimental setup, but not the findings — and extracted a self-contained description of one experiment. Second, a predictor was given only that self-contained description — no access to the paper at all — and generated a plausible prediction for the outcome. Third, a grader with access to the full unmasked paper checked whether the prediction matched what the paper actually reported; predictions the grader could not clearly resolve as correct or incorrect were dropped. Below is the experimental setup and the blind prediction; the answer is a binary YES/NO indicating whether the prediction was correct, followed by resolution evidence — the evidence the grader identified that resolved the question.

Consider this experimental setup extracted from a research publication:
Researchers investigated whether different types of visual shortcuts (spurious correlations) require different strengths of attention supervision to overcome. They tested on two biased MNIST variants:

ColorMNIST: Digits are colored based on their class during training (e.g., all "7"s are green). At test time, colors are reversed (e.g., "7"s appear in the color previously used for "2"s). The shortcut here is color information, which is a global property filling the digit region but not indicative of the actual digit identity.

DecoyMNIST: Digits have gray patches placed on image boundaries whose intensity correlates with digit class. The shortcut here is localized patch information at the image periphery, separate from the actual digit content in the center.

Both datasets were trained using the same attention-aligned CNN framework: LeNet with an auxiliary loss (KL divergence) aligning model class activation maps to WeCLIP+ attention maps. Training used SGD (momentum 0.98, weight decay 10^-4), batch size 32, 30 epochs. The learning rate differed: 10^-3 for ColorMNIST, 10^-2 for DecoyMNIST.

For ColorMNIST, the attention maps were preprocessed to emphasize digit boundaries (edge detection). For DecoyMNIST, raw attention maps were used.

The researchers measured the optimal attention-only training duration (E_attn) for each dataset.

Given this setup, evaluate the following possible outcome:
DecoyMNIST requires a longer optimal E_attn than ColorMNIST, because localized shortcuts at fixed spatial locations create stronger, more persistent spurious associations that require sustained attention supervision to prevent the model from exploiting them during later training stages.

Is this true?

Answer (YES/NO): YES